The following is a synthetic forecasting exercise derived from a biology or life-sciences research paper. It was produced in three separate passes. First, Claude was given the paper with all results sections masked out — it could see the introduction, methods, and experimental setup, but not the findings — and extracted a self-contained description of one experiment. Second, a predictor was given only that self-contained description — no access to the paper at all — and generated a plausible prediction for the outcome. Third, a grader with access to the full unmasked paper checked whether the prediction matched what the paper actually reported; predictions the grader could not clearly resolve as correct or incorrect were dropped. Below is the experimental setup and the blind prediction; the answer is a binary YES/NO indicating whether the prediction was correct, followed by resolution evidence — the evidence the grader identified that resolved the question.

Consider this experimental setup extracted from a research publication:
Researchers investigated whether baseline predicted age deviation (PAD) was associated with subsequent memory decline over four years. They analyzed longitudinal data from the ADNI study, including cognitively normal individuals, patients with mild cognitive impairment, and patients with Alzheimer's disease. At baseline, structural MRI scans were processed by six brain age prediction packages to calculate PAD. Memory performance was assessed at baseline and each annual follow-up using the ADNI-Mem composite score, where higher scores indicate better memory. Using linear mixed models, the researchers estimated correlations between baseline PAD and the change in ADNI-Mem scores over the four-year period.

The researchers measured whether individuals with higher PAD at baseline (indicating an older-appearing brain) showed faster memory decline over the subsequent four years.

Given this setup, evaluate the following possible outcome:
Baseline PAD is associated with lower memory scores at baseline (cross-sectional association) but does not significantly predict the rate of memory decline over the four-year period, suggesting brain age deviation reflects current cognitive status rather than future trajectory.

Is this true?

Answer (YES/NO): NO